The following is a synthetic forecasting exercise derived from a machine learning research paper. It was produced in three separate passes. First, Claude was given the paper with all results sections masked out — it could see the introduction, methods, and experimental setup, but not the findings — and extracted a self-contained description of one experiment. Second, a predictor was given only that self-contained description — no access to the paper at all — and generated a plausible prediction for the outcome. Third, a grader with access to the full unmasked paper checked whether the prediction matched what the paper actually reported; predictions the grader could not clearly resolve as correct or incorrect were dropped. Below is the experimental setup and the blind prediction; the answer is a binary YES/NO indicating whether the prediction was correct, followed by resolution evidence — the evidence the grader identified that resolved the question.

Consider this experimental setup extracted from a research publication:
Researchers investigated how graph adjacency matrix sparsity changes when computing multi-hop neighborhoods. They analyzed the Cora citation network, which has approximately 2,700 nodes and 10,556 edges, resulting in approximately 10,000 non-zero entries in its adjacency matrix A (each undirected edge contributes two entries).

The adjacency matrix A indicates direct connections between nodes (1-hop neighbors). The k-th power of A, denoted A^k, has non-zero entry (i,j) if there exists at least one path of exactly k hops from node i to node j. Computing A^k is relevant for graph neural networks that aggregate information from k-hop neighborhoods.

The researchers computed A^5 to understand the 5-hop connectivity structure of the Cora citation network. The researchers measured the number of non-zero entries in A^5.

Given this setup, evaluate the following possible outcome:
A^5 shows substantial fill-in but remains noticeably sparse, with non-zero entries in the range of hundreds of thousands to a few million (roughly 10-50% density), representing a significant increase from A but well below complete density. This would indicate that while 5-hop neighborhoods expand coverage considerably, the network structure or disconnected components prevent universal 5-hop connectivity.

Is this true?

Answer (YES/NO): YES